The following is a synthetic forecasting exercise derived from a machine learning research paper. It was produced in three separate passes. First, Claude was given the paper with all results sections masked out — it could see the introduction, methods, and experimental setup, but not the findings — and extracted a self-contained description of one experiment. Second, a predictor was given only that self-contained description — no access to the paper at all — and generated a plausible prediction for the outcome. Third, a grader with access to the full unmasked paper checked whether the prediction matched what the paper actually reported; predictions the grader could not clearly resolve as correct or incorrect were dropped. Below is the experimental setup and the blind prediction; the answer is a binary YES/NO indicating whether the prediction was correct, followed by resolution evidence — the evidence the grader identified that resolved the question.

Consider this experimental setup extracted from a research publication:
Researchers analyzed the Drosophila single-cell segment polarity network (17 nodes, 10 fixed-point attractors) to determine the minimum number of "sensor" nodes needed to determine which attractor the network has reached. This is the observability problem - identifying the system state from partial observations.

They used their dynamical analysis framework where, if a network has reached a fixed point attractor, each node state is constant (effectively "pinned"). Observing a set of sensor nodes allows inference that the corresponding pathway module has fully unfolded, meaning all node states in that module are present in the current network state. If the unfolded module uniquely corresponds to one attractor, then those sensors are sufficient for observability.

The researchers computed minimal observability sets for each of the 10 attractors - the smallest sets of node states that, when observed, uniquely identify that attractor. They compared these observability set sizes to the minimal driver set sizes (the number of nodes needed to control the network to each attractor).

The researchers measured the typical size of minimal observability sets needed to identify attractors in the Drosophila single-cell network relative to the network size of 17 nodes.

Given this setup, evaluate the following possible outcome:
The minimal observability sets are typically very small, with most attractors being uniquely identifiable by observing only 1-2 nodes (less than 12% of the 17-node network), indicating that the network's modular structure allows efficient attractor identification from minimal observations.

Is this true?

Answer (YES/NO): NO